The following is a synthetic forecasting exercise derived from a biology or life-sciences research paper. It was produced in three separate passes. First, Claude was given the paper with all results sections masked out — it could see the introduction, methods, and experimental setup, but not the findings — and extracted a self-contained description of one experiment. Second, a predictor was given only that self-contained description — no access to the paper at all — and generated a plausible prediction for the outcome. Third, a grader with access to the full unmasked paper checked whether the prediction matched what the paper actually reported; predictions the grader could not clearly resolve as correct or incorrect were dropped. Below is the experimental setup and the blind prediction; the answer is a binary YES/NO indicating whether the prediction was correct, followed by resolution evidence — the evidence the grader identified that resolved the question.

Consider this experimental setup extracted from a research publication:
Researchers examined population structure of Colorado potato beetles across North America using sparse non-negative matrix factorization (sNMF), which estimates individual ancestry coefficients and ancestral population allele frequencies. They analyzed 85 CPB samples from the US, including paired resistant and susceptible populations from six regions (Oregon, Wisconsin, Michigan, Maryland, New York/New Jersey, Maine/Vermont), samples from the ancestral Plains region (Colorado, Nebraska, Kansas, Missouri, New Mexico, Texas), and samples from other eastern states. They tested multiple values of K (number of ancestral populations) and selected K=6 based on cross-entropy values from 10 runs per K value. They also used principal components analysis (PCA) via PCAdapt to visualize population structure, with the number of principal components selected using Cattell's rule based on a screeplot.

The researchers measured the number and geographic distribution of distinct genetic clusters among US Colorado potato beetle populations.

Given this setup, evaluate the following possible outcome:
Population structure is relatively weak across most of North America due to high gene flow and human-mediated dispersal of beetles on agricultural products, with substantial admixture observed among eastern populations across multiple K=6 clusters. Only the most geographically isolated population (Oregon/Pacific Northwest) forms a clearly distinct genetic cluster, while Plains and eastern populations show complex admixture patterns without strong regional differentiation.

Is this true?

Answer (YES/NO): NO